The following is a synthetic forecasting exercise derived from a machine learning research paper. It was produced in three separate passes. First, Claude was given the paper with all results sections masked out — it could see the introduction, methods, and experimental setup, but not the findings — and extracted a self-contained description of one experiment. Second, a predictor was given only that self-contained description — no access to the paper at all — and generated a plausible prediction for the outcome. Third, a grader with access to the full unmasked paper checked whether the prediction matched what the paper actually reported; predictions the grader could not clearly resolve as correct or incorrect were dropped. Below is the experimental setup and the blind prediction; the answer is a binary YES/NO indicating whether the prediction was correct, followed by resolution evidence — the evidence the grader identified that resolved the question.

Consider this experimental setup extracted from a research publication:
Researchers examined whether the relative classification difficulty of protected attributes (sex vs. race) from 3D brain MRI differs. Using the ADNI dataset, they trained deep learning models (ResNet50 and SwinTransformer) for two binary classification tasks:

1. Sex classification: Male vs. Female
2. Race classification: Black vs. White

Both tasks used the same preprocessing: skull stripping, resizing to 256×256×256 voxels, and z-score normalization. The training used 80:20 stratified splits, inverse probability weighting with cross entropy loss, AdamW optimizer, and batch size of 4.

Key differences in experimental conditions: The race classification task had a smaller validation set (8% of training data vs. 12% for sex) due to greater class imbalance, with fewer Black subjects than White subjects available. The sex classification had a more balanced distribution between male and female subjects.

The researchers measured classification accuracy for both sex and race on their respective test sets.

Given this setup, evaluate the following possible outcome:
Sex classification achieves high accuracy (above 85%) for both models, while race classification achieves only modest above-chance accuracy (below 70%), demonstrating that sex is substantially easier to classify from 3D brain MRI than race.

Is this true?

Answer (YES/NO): NO